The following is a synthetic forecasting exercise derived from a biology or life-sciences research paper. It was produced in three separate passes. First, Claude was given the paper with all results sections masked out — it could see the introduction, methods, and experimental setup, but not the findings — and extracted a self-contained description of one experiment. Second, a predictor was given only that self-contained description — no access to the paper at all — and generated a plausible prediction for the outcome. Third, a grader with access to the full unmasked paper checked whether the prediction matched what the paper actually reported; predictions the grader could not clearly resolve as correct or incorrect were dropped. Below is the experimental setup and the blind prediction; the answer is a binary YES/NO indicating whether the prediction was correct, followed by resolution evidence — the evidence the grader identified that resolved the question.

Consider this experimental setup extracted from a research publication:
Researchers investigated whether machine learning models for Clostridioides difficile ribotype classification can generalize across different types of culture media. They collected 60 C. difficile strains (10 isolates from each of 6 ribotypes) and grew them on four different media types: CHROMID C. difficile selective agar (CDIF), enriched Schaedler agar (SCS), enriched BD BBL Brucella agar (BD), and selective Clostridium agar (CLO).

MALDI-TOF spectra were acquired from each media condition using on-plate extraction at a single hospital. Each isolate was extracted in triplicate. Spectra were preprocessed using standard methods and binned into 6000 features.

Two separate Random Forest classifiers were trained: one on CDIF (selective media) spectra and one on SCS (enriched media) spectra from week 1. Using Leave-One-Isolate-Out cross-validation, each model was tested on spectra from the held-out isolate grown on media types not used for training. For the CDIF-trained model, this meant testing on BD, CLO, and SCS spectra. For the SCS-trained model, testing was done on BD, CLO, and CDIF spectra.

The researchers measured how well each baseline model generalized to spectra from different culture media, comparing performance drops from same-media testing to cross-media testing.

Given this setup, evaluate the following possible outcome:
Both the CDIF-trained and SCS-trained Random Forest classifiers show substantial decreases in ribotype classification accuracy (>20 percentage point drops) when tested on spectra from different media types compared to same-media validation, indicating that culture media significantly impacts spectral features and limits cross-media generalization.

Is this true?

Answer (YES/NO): NO